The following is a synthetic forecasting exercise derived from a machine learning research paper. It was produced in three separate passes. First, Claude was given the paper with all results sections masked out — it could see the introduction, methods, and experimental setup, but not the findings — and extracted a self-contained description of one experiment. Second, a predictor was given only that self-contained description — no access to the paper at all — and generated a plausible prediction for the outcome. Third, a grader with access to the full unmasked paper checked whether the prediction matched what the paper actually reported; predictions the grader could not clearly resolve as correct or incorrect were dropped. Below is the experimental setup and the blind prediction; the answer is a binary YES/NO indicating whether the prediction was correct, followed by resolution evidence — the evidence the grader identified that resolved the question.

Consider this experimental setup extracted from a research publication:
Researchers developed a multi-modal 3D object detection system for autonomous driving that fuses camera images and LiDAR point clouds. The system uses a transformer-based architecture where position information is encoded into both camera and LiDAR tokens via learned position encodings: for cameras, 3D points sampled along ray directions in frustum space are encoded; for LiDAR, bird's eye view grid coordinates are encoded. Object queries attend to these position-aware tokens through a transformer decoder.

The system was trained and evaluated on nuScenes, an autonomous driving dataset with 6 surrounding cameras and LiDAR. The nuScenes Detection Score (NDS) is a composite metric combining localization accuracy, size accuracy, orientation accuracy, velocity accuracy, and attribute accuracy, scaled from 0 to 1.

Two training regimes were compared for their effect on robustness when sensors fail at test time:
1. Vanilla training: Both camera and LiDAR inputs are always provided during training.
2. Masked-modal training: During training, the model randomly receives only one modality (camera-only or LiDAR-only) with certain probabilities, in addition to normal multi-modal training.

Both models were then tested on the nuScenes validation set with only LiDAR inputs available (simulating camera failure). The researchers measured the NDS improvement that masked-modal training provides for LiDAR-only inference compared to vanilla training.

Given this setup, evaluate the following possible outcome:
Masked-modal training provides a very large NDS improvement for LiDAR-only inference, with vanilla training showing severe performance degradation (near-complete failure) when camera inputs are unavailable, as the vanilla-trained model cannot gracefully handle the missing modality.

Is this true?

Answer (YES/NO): NO